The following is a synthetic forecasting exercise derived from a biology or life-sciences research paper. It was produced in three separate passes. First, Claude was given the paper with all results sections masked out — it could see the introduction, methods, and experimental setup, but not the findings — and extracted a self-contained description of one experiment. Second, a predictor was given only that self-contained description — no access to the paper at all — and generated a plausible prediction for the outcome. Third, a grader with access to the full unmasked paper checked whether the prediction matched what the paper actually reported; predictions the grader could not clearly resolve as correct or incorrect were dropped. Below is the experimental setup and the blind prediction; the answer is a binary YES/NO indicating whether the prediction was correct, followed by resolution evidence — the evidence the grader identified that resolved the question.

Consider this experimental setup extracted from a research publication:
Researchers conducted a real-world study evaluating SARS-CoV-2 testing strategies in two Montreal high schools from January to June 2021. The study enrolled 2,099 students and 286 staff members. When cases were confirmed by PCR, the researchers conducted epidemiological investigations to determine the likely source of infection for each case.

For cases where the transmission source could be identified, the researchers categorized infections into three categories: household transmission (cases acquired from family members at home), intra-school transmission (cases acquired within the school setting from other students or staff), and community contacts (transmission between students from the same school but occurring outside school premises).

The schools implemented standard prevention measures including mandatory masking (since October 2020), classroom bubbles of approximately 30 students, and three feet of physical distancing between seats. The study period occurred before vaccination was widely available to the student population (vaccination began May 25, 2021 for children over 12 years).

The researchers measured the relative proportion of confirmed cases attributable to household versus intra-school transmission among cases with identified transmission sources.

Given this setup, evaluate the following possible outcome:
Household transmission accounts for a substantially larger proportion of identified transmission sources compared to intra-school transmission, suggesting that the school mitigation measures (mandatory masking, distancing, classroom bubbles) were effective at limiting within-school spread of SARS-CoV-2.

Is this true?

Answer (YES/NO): YES